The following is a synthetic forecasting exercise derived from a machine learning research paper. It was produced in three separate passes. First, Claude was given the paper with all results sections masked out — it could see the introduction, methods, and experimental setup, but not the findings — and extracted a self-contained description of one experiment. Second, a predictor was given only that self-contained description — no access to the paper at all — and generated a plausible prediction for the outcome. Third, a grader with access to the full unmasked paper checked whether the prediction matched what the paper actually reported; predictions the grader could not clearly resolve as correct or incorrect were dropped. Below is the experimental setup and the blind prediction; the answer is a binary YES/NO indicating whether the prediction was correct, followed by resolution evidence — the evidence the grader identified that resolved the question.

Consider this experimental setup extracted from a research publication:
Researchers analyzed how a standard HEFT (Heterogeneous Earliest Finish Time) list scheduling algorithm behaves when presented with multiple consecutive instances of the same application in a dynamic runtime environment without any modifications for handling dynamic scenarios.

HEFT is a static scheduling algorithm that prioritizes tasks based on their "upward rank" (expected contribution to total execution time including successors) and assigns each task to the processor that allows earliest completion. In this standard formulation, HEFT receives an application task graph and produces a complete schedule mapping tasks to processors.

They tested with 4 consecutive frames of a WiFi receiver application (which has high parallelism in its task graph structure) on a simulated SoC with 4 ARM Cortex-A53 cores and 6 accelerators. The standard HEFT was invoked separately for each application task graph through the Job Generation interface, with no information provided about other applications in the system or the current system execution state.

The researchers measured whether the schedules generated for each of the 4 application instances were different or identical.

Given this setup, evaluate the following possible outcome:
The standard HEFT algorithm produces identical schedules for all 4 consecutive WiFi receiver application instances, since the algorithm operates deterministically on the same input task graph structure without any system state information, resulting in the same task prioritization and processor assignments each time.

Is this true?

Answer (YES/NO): YES